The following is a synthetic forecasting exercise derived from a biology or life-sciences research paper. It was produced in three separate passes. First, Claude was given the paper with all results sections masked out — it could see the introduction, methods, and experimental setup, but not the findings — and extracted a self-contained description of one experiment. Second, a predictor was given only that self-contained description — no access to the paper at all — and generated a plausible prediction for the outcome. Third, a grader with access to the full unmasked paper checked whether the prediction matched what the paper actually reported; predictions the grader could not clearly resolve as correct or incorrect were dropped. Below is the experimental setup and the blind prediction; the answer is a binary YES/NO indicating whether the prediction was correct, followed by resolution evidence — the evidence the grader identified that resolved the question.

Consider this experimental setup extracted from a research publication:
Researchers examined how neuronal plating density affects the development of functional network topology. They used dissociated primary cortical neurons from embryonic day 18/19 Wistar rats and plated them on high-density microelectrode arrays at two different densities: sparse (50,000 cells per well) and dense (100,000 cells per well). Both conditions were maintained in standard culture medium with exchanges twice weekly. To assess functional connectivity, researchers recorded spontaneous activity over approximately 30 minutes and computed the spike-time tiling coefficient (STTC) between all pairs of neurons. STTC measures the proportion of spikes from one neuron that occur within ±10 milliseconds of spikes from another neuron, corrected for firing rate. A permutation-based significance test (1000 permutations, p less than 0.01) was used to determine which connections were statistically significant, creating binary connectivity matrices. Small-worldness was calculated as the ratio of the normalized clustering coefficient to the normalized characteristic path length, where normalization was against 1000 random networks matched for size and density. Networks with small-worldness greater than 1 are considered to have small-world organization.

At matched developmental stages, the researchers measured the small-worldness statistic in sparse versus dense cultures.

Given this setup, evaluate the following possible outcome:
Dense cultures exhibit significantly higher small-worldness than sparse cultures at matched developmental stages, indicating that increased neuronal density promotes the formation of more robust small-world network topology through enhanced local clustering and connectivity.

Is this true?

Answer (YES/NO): NO